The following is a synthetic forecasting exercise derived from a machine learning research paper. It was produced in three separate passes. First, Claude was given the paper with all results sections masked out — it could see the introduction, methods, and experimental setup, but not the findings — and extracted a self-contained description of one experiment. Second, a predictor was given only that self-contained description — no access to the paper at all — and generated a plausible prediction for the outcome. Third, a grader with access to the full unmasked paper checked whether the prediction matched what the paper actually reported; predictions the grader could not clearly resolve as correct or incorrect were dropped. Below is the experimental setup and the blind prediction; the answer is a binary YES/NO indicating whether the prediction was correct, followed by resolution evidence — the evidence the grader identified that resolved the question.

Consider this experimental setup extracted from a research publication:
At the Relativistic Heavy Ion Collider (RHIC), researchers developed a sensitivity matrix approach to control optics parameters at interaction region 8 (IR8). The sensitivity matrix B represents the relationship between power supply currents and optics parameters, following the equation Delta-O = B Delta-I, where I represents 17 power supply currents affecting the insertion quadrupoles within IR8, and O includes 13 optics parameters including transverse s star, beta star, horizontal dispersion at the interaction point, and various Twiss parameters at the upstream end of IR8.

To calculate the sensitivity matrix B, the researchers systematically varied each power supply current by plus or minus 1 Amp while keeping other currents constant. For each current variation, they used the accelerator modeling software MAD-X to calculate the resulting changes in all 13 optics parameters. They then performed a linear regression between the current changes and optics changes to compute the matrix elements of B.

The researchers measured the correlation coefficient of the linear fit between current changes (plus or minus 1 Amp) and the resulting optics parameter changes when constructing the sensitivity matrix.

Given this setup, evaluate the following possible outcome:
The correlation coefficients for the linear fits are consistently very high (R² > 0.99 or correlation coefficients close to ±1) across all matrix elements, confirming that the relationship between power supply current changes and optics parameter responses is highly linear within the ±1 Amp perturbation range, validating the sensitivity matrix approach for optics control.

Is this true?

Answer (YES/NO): NO